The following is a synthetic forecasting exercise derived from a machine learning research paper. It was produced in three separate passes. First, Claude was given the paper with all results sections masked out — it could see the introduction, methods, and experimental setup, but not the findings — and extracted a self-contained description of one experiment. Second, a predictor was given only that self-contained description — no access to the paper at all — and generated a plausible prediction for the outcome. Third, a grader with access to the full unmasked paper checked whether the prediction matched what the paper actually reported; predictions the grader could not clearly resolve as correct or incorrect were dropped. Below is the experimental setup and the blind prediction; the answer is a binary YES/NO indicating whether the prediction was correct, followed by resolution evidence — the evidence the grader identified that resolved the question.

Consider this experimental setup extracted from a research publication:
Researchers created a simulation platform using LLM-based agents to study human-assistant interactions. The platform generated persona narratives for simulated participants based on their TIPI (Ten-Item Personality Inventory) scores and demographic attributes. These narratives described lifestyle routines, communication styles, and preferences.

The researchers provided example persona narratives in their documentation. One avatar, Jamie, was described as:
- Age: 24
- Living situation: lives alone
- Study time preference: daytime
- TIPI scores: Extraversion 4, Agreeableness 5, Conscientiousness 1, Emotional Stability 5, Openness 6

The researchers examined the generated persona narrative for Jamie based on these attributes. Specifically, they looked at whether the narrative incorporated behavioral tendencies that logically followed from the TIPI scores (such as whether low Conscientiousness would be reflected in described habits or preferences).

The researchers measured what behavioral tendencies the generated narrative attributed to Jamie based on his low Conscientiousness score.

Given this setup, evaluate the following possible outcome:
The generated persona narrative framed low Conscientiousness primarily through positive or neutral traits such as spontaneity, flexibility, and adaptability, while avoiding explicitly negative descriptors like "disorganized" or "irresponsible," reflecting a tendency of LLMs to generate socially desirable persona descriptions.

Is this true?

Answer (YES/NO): NO